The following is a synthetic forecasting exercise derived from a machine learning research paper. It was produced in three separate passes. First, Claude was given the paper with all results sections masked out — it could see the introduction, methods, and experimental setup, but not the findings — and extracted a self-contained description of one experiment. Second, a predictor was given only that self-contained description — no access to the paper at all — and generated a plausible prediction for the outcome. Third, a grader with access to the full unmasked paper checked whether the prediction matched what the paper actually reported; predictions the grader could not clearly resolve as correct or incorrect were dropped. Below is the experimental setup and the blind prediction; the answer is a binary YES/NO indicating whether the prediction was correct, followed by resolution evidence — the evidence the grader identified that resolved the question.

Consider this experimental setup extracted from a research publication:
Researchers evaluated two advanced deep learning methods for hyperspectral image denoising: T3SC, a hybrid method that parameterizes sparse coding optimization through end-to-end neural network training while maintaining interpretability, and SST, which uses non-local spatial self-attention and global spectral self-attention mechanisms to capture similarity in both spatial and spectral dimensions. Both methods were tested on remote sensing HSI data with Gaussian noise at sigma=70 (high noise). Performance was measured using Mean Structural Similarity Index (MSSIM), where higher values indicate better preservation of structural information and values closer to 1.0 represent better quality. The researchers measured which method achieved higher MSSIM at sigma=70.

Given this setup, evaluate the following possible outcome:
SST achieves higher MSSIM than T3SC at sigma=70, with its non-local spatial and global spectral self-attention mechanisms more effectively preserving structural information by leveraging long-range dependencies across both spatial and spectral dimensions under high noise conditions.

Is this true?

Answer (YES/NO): NO